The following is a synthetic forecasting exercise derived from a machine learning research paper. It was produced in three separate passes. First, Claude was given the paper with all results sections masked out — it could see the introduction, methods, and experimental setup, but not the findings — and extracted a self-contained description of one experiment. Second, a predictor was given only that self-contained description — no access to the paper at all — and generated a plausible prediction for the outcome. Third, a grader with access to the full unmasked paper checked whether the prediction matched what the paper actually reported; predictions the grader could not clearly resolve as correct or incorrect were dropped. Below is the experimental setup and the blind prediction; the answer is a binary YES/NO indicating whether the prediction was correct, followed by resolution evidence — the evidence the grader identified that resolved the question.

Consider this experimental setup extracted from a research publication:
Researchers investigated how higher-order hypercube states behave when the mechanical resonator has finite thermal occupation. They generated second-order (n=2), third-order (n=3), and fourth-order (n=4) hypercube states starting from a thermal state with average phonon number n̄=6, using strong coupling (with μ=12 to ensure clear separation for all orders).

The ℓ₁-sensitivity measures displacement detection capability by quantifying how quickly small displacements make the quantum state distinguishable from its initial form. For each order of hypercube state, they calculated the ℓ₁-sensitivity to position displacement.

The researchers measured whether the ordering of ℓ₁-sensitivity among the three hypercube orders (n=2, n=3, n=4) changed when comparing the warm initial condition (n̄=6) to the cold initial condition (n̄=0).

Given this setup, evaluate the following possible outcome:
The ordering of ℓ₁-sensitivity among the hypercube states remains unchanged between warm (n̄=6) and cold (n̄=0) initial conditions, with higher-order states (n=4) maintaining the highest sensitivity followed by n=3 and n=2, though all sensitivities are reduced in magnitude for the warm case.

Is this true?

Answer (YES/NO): NO